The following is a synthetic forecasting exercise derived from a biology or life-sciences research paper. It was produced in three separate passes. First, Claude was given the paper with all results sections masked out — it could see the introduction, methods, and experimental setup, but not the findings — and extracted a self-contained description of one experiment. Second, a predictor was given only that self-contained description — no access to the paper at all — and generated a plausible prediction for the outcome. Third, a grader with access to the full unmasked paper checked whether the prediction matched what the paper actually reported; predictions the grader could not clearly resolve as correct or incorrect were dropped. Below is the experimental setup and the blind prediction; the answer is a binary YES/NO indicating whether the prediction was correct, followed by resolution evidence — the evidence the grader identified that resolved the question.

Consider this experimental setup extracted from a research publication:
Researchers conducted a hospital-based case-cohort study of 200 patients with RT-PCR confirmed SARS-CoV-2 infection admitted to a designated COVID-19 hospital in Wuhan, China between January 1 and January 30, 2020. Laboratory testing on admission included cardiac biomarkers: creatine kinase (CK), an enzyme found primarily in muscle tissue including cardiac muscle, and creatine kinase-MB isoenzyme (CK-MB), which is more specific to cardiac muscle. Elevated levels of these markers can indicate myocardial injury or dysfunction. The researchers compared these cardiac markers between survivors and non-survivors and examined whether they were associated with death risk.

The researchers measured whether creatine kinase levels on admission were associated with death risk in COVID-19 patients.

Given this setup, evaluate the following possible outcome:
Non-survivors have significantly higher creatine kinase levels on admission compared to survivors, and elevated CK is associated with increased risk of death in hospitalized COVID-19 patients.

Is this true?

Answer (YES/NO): YES